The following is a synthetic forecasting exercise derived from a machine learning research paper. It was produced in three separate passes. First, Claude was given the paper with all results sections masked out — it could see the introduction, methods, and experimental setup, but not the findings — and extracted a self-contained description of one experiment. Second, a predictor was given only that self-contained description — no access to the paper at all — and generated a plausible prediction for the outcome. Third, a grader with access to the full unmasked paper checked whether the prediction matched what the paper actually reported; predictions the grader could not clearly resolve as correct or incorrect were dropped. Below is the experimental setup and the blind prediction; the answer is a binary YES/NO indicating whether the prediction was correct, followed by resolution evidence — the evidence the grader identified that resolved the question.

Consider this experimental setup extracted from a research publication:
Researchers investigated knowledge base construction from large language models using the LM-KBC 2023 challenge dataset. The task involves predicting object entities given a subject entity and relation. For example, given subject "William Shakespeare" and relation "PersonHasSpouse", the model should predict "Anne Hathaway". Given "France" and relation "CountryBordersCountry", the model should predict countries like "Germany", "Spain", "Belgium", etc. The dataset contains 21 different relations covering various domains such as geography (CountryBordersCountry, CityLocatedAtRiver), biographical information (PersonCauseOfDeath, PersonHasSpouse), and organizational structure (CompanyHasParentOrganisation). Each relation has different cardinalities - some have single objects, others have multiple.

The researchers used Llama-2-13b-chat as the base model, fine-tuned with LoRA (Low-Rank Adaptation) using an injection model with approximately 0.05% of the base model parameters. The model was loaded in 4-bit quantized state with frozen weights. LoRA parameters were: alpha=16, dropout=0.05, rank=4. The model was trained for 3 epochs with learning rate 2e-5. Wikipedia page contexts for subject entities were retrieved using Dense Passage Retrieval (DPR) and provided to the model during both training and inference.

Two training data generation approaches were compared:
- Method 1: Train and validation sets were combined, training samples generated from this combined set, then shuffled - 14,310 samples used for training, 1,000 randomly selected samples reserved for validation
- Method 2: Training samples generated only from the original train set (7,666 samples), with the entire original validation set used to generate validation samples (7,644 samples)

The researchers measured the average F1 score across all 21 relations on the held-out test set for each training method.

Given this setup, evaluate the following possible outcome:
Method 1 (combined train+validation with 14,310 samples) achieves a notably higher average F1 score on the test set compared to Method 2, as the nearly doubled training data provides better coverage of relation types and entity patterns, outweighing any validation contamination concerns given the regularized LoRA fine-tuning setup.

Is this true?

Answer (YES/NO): YES